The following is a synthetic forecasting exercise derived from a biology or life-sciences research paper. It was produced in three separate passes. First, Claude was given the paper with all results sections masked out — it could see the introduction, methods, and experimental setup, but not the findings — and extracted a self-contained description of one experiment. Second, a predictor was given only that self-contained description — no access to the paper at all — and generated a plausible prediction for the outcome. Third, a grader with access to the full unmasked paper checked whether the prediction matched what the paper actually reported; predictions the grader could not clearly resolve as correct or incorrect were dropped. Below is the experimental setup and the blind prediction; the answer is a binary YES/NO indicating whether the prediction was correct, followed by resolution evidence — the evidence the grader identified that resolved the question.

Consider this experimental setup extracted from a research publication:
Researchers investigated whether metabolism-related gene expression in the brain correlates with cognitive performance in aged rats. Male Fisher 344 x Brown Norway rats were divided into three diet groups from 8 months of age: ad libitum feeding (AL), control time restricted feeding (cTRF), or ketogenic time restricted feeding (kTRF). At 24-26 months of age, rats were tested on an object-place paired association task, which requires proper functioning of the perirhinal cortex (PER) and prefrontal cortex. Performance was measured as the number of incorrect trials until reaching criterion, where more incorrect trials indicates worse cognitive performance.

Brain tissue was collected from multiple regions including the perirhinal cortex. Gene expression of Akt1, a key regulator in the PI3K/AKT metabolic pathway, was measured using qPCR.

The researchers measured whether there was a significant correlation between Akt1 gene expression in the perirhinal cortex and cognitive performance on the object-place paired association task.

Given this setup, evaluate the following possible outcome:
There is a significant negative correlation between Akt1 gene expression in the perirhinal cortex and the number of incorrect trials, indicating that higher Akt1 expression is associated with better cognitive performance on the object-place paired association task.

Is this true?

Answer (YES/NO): YES